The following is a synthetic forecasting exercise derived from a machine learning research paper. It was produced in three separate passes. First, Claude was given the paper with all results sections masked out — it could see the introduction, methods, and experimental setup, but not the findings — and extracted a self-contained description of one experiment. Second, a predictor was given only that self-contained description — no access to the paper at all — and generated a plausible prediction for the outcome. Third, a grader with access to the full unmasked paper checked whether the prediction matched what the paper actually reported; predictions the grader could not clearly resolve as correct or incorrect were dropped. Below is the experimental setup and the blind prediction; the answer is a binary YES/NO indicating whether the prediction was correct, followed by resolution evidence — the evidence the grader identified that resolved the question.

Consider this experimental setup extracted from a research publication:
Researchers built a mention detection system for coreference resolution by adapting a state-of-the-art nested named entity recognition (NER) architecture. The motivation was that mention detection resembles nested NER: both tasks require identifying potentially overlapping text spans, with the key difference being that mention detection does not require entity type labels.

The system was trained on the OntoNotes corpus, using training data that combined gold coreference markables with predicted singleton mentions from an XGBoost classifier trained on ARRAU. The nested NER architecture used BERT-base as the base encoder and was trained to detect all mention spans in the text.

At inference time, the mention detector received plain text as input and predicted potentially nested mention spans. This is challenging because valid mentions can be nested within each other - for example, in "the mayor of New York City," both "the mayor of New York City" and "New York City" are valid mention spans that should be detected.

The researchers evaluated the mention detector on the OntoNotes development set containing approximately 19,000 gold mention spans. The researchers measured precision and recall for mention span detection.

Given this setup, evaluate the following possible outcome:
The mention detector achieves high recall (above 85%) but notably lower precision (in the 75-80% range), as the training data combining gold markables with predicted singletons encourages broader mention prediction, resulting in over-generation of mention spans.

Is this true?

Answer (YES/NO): NO